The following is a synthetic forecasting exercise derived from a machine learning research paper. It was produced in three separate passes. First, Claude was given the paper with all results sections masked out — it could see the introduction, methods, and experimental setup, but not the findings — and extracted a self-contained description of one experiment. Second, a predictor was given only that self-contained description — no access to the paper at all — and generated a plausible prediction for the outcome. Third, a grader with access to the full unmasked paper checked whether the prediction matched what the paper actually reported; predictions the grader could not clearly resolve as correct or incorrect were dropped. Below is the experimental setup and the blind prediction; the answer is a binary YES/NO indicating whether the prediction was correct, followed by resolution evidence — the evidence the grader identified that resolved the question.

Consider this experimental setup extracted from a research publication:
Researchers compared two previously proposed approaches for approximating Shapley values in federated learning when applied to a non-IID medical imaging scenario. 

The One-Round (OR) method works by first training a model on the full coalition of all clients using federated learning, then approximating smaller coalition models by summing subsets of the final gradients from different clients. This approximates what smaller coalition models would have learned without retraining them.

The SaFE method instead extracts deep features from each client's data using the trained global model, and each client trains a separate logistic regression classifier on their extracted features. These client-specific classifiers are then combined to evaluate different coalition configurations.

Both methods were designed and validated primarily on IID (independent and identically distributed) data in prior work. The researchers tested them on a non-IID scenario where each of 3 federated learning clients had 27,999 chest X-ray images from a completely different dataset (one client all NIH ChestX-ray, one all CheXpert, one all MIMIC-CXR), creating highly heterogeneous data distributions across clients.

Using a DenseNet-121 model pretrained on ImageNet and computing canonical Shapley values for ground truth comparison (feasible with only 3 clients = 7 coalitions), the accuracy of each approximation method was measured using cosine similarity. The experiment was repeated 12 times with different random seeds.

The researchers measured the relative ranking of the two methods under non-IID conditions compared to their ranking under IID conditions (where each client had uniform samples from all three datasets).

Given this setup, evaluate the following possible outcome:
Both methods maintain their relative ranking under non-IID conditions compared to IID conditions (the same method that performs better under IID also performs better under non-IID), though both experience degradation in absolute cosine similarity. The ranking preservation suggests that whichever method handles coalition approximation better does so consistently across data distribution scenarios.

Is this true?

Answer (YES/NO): YES